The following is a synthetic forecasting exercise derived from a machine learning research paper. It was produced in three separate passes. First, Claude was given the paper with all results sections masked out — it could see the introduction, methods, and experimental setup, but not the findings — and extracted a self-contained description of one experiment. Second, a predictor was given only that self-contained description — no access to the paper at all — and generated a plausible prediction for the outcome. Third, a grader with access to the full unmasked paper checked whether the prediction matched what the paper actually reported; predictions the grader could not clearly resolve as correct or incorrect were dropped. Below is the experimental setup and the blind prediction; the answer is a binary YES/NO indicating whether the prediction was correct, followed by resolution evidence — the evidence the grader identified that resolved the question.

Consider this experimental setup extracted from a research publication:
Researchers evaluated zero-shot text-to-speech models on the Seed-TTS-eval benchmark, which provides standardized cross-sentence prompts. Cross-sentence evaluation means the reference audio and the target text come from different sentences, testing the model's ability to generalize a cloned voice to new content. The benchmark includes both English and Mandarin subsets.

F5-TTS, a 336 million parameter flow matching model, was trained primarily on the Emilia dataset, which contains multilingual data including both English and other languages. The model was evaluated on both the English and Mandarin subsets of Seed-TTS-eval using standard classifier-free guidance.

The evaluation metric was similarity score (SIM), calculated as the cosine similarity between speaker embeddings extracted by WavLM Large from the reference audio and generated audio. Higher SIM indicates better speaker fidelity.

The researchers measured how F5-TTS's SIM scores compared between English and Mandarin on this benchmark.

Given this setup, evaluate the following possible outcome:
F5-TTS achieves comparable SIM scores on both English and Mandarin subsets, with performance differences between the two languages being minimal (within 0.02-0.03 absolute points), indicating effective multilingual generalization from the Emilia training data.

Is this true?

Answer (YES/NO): NO